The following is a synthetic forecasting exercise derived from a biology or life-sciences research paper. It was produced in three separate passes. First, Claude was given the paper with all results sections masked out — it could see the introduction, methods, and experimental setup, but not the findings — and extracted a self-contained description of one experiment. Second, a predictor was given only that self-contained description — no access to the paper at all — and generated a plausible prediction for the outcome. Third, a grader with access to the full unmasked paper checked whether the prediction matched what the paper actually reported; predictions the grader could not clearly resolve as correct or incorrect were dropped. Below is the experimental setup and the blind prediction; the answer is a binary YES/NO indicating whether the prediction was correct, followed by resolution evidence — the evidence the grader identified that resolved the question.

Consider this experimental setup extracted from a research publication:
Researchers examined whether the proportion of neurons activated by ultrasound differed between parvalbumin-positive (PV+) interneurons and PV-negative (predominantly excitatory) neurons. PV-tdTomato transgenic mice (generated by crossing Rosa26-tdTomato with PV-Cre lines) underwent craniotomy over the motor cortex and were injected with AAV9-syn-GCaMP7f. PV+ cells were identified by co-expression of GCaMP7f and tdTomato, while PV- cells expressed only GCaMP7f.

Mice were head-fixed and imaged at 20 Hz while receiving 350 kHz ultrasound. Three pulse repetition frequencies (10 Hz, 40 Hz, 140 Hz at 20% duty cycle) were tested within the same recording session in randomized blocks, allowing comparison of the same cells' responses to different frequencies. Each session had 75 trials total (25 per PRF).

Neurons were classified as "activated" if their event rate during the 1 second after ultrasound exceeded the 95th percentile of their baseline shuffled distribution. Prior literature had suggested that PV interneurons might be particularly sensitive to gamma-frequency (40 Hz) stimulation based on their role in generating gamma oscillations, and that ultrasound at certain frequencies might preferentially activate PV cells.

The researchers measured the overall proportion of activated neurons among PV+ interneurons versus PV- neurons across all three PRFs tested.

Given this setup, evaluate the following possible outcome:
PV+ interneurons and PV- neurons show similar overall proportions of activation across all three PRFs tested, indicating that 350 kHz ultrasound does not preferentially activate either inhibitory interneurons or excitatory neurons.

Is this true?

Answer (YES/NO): YES